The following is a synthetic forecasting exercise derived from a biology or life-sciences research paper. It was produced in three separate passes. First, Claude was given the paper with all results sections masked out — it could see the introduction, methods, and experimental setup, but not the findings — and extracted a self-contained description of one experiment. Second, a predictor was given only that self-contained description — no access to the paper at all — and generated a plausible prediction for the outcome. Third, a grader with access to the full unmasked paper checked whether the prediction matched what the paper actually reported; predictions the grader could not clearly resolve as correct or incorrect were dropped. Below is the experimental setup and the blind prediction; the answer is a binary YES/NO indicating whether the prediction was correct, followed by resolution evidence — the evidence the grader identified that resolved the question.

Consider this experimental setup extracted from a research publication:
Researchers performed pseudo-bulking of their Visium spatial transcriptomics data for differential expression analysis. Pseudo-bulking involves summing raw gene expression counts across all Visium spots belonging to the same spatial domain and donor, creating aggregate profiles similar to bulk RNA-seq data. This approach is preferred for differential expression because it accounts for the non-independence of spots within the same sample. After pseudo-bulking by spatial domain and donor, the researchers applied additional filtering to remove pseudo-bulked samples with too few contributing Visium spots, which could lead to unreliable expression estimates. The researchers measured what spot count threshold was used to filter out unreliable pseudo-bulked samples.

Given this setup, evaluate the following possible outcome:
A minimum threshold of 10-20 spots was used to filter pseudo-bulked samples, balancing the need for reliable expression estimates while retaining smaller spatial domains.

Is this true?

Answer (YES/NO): NO